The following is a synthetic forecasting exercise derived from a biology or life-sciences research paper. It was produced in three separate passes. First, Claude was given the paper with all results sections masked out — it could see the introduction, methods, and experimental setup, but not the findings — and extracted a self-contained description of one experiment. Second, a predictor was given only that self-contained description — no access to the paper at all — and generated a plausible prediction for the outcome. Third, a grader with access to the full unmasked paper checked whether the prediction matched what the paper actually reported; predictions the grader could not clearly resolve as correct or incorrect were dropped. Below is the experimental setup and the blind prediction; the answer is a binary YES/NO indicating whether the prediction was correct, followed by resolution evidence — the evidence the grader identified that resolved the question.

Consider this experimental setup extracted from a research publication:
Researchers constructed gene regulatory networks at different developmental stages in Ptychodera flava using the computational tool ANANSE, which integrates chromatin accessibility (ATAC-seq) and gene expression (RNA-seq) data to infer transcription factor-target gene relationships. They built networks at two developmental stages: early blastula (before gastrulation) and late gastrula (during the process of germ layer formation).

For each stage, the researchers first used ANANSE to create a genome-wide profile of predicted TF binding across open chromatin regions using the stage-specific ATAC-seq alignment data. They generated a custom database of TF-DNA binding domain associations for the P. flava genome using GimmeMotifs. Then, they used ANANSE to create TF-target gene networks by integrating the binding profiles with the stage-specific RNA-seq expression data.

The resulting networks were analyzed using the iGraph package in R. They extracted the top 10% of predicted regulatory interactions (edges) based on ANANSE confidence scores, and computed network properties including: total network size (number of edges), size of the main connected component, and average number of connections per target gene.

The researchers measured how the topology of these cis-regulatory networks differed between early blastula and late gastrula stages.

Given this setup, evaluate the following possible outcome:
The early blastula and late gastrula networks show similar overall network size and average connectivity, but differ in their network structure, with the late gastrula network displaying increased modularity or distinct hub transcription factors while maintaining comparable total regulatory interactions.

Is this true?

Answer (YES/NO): NO